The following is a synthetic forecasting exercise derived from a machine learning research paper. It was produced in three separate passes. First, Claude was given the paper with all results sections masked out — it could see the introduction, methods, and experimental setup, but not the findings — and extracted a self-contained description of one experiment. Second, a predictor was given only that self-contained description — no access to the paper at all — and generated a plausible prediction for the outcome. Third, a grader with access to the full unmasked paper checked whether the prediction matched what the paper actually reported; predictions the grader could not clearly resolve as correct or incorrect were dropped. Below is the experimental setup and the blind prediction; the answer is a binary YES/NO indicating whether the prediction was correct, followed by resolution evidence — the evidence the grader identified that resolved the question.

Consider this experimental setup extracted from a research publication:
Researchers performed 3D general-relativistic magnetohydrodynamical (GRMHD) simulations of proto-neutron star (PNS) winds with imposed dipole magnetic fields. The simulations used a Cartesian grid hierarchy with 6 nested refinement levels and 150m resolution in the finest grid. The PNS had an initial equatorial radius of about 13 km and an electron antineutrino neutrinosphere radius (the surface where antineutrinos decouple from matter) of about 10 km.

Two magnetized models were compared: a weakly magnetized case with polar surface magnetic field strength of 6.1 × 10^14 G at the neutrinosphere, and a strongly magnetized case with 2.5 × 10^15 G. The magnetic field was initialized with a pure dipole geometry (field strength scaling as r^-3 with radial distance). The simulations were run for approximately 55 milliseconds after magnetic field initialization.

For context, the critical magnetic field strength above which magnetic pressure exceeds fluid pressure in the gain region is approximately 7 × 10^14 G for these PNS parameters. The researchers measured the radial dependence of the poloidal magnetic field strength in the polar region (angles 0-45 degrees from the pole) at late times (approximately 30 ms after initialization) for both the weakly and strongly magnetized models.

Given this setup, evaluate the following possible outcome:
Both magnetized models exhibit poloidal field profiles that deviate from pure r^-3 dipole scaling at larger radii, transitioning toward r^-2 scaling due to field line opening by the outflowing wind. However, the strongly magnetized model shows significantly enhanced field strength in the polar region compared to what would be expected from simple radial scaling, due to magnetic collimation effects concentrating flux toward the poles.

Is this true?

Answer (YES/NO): NO